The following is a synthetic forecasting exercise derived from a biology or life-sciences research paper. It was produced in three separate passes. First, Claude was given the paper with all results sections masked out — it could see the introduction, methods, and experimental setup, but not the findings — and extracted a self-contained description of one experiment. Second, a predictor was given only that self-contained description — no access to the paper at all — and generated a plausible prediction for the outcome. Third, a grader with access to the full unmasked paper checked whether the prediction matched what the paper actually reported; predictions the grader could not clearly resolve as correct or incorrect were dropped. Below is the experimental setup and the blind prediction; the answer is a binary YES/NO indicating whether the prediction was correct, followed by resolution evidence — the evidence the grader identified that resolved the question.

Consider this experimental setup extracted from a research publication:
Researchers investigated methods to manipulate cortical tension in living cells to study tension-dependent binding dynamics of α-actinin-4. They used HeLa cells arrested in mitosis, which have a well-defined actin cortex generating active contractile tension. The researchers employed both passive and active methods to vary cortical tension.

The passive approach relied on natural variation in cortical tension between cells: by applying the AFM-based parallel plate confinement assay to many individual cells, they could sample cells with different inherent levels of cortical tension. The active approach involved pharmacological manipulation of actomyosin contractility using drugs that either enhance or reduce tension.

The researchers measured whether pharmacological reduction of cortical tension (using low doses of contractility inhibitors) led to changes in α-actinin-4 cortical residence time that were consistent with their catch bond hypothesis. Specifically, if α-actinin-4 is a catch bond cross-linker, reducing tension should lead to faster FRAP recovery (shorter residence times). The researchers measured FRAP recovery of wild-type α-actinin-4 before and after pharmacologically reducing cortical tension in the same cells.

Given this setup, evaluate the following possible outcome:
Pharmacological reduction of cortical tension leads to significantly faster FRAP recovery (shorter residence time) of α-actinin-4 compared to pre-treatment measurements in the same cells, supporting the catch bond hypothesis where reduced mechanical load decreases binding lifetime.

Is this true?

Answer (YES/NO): NO